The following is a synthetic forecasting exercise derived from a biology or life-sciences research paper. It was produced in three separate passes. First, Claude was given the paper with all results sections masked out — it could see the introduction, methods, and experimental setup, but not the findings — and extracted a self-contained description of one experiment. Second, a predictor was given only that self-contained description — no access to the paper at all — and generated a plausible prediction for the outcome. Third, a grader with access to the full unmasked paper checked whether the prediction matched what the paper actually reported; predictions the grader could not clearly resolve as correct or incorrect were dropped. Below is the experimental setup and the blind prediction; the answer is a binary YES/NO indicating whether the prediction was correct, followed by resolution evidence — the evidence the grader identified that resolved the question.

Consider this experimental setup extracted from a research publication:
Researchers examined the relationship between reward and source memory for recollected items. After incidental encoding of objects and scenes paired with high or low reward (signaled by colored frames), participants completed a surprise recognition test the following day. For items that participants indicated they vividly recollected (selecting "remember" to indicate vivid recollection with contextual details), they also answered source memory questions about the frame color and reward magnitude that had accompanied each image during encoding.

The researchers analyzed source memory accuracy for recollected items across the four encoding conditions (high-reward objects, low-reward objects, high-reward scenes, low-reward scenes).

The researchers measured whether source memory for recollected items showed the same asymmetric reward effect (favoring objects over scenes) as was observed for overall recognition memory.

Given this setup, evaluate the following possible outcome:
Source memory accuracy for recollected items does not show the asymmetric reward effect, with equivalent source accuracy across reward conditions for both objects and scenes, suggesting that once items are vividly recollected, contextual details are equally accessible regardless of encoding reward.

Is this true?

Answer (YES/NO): NO